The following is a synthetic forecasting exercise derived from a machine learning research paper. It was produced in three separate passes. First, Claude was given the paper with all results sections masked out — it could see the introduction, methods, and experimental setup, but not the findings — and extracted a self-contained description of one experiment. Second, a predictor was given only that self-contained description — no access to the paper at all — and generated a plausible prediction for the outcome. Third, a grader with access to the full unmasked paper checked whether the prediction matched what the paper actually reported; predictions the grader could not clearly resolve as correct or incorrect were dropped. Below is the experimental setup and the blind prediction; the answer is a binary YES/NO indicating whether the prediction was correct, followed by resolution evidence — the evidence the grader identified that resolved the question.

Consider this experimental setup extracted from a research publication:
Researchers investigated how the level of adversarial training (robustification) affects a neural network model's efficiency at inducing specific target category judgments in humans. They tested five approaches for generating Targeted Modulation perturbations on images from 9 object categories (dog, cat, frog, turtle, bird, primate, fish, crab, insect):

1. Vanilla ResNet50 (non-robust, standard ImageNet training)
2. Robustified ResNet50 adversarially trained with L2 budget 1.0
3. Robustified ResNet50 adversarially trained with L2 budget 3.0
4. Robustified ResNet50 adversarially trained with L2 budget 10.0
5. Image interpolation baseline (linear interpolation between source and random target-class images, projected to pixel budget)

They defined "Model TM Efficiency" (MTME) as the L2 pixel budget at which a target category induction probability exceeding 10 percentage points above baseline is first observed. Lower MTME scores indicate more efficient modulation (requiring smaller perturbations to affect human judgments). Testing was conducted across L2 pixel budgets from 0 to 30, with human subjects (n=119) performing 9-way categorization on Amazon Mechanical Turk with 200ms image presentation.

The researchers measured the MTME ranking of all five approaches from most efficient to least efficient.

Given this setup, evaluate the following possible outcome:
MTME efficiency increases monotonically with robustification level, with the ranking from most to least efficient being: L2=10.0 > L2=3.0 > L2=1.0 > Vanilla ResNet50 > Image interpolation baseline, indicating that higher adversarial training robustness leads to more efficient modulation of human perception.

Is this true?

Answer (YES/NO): NO